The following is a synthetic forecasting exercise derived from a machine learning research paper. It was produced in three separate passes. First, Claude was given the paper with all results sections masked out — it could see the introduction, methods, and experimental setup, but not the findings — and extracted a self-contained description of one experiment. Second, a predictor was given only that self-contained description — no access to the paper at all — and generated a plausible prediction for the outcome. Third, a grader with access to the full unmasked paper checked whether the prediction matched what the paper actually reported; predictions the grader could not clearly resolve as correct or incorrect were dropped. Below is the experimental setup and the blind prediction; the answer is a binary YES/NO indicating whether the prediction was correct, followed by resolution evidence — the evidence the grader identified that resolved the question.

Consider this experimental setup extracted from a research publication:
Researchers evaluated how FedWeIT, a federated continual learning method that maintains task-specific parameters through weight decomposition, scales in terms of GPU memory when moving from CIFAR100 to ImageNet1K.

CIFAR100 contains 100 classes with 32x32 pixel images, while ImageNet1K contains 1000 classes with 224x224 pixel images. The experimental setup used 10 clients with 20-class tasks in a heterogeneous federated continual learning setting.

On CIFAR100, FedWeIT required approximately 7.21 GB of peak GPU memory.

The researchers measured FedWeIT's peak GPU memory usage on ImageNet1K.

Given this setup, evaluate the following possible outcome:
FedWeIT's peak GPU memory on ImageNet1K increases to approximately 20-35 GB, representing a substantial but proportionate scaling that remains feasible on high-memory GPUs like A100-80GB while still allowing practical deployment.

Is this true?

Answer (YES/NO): NO